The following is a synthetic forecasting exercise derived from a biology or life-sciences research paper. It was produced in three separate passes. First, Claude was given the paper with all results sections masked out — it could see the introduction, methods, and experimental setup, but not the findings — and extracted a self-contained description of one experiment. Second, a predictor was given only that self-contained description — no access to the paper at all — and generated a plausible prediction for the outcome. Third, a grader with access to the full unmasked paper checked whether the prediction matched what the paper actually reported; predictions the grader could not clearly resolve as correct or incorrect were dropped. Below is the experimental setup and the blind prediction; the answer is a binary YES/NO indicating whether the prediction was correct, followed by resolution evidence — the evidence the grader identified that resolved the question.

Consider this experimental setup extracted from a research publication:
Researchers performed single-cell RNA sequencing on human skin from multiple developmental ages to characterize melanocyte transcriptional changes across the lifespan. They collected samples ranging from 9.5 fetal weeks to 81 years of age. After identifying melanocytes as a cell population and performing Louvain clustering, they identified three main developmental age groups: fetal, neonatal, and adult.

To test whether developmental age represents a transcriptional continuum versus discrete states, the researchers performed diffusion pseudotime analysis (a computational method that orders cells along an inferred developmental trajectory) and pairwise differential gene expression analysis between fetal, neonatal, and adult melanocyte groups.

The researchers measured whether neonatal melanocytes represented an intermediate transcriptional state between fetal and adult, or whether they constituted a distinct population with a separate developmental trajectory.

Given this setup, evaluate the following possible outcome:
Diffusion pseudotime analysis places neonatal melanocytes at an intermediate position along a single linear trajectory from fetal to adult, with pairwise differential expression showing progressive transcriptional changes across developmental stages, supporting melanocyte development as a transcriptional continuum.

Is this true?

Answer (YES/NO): YES